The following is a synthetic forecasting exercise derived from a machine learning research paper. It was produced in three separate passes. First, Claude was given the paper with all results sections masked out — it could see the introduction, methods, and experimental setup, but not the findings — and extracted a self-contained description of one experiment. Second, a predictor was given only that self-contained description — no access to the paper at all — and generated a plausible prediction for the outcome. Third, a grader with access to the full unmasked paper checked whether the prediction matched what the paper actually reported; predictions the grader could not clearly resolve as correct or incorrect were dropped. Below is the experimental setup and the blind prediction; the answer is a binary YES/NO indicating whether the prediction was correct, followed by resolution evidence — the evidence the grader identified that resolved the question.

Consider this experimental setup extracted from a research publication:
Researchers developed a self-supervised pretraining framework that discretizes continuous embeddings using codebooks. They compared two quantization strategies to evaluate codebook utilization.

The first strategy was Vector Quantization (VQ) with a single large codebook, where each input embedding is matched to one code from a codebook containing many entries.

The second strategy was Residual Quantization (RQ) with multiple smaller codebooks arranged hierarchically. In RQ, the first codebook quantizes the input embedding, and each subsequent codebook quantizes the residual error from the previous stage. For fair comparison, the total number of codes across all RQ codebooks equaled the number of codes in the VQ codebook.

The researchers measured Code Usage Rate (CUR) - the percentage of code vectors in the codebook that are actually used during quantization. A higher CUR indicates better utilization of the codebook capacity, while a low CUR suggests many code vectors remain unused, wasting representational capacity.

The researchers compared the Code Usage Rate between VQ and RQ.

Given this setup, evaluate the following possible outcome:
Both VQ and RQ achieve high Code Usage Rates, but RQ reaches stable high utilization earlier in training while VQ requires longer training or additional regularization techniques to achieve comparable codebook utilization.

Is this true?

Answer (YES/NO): NO